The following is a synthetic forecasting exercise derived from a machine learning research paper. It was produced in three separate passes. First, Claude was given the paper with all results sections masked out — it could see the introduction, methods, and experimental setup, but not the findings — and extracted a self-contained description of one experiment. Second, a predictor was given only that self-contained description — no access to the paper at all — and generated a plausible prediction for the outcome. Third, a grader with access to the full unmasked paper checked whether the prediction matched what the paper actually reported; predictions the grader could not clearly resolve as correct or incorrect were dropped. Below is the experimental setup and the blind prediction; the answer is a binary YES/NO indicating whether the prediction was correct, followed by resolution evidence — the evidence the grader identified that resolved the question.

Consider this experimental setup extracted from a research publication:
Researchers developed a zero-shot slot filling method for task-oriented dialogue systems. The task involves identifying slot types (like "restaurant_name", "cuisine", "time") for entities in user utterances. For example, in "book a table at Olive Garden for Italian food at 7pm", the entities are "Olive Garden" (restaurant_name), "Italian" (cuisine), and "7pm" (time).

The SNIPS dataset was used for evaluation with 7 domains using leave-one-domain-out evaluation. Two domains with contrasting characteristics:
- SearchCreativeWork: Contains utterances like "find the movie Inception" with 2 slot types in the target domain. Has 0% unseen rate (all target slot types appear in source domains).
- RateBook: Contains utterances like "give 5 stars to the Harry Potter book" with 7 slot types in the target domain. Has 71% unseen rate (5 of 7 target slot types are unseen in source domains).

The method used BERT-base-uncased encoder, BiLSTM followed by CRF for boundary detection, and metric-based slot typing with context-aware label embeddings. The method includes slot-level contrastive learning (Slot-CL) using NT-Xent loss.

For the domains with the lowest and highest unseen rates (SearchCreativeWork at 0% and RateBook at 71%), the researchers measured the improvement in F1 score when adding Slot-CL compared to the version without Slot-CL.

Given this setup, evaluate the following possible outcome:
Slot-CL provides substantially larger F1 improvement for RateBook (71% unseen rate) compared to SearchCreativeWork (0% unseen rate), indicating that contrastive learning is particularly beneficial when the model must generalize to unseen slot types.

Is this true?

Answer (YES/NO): NO